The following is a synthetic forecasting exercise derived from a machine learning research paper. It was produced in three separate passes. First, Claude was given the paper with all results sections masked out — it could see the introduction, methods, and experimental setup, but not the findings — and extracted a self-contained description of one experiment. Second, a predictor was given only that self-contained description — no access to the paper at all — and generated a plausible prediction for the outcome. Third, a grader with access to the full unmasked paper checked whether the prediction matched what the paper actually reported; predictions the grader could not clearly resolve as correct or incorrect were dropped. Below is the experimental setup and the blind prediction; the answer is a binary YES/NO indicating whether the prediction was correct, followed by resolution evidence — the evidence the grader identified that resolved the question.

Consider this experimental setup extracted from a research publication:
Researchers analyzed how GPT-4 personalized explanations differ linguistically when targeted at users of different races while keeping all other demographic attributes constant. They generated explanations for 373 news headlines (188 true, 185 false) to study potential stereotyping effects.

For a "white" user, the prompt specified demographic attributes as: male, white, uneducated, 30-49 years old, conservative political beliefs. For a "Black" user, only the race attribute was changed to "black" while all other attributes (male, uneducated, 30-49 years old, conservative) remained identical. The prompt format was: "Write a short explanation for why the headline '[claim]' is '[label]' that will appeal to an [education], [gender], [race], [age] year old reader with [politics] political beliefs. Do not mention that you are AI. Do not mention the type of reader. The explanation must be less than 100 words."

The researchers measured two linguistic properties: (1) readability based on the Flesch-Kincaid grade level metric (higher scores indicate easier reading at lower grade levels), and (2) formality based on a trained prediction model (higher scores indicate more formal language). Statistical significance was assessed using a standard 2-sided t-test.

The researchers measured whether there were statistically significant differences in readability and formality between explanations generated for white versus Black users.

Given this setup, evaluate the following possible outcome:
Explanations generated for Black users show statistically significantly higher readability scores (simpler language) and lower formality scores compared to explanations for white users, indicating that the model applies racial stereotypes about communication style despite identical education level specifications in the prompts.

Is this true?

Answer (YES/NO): YES